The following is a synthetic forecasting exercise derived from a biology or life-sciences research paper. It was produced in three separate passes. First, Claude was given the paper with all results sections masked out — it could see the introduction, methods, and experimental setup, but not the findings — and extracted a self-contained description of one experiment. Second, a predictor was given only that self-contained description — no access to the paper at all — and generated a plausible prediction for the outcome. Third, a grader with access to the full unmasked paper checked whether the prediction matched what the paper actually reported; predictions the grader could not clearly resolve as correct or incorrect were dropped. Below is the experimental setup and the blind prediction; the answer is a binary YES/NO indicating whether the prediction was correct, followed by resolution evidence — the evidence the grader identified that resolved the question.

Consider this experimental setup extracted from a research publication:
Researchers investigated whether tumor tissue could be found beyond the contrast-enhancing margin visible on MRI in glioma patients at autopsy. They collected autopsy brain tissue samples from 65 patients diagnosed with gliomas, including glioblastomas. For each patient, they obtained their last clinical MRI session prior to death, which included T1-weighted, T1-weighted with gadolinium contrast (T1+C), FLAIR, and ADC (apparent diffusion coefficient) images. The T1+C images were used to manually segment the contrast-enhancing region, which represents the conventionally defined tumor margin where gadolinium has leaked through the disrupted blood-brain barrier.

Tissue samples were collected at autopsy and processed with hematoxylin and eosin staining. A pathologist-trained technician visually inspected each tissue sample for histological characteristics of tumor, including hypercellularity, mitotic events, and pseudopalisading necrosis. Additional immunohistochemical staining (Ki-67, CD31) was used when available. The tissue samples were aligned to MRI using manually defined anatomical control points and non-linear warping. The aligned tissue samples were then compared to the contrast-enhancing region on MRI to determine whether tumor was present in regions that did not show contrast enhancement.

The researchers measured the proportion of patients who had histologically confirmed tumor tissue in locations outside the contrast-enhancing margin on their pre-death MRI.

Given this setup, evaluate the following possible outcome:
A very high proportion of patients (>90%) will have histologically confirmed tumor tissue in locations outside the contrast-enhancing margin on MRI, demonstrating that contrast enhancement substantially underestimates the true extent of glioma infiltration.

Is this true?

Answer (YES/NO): NO